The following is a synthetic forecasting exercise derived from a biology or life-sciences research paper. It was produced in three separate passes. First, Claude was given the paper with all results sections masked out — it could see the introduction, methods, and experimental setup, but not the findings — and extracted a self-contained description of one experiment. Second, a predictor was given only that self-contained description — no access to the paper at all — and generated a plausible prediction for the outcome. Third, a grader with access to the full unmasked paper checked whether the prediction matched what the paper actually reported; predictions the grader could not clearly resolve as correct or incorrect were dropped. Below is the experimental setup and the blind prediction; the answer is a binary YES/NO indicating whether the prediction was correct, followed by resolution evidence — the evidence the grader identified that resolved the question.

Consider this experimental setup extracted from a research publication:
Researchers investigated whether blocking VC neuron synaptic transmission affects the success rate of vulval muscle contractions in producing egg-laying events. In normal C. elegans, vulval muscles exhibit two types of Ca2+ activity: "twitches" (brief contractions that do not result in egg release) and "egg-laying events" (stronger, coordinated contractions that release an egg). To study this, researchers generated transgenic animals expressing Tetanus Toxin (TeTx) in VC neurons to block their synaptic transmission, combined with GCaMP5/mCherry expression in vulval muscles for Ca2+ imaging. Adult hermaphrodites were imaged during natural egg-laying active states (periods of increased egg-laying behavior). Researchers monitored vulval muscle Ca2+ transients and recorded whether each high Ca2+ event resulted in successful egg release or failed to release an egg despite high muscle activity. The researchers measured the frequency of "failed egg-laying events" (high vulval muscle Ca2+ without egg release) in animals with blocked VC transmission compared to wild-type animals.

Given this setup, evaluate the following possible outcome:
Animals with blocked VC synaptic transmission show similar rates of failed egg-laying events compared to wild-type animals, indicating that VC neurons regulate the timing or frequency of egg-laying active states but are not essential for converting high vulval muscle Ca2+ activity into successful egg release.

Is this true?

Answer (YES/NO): NO